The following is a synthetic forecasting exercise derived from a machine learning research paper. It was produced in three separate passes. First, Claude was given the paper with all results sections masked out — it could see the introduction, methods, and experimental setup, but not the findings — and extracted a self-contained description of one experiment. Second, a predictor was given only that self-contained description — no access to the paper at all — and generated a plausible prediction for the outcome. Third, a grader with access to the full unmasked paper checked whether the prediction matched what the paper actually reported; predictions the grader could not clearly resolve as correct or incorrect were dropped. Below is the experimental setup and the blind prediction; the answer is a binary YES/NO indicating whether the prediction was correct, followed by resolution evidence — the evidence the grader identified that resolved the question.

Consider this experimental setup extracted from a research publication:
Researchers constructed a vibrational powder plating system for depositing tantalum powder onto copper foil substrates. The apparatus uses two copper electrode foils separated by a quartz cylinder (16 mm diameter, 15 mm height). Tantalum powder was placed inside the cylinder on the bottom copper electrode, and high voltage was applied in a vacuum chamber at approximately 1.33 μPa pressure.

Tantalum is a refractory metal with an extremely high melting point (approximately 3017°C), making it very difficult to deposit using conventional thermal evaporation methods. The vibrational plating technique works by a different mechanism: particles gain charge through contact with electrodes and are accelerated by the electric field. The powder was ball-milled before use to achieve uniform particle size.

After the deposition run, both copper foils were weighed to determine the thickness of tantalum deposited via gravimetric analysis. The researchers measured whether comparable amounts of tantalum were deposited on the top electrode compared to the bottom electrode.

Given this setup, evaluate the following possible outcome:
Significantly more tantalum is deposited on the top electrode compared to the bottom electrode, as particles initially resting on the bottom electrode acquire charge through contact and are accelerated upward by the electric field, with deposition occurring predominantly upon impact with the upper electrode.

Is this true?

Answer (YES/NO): NO